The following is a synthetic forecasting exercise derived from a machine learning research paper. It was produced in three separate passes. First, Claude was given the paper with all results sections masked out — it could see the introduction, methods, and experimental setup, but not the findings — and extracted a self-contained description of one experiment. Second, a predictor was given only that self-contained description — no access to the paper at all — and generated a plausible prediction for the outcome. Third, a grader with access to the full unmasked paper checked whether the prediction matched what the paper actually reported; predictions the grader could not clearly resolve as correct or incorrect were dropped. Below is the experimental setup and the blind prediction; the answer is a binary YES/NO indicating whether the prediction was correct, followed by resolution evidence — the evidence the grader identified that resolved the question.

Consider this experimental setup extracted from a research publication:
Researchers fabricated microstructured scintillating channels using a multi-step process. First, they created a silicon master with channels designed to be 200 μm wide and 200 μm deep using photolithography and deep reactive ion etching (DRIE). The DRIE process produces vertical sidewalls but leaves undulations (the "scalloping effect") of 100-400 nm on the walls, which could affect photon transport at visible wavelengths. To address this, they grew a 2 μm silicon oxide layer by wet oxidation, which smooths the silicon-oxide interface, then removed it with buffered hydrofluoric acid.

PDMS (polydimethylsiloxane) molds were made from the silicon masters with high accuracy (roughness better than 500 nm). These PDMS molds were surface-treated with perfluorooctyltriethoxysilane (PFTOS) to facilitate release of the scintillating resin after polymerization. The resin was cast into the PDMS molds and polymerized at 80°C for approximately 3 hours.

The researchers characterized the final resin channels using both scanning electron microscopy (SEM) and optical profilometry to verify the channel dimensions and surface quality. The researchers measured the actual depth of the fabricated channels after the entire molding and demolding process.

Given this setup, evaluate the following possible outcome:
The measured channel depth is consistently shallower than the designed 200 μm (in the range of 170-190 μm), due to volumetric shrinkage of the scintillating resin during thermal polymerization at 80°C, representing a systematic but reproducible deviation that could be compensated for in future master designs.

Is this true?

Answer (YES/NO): NO